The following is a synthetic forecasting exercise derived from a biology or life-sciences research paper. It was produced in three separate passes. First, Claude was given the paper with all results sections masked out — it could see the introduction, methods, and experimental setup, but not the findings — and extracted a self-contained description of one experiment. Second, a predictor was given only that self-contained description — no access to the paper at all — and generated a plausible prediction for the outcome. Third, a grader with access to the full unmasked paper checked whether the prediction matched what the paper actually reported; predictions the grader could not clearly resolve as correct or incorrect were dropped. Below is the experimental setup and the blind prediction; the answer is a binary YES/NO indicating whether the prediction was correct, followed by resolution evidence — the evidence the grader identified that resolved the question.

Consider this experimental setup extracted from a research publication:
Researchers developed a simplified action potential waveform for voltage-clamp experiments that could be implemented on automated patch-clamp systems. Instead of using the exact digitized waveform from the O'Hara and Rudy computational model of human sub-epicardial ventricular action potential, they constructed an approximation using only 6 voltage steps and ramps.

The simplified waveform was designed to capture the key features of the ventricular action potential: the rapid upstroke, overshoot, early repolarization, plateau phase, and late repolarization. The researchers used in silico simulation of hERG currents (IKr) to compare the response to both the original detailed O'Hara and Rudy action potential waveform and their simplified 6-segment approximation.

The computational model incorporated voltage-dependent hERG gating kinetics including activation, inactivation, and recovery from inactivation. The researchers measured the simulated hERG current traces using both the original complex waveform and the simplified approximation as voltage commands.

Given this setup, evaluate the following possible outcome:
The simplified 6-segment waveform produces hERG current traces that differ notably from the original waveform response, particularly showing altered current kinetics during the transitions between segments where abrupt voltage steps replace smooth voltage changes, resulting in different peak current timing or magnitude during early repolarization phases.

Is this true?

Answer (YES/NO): NO